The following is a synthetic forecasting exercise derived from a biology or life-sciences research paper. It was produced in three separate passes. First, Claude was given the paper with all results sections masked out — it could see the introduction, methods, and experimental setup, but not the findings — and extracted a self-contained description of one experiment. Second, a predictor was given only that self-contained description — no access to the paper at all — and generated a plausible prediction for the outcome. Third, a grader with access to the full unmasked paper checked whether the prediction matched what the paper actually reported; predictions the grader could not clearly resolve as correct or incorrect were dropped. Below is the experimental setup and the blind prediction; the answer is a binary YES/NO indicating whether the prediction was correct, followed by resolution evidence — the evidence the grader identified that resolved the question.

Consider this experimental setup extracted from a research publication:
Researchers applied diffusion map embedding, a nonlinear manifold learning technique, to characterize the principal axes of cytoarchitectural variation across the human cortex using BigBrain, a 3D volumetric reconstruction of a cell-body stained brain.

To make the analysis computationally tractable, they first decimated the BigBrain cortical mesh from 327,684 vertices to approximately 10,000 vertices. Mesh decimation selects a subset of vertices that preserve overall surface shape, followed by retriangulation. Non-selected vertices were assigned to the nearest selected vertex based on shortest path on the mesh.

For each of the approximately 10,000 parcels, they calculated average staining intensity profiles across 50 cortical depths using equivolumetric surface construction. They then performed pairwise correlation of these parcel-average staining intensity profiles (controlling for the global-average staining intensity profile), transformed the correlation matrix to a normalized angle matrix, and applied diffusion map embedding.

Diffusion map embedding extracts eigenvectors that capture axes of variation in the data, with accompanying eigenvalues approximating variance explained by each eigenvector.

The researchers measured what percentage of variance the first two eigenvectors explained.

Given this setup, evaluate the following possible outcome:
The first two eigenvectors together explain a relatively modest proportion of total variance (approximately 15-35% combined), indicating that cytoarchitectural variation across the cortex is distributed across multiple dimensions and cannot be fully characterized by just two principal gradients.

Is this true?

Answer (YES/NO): NO